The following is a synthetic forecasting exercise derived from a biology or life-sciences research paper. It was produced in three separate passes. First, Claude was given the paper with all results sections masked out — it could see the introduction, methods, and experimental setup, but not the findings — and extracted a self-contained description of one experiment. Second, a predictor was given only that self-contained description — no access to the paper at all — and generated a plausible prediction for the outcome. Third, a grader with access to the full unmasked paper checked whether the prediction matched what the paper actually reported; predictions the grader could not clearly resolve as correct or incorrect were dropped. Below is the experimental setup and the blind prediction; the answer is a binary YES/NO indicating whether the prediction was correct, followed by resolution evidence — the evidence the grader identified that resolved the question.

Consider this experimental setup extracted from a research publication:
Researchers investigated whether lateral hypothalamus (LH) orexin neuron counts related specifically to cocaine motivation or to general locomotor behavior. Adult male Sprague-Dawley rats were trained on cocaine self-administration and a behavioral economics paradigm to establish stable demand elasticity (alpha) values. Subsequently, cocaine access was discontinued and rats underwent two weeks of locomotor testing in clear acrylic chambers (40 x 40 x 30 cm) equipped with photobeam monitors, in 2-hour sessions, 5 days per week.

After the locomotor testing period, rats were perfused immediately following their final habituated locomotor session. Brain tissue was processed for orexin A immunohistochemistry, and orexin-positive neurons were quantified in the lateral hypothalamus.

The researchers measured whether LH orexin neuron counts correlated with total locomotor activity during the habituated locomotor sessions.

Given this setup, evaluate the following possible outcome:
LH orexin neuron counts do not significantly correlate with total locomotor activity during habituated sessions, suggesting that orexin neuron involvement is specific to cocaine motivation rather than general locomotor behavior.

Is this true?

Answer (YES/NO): YES